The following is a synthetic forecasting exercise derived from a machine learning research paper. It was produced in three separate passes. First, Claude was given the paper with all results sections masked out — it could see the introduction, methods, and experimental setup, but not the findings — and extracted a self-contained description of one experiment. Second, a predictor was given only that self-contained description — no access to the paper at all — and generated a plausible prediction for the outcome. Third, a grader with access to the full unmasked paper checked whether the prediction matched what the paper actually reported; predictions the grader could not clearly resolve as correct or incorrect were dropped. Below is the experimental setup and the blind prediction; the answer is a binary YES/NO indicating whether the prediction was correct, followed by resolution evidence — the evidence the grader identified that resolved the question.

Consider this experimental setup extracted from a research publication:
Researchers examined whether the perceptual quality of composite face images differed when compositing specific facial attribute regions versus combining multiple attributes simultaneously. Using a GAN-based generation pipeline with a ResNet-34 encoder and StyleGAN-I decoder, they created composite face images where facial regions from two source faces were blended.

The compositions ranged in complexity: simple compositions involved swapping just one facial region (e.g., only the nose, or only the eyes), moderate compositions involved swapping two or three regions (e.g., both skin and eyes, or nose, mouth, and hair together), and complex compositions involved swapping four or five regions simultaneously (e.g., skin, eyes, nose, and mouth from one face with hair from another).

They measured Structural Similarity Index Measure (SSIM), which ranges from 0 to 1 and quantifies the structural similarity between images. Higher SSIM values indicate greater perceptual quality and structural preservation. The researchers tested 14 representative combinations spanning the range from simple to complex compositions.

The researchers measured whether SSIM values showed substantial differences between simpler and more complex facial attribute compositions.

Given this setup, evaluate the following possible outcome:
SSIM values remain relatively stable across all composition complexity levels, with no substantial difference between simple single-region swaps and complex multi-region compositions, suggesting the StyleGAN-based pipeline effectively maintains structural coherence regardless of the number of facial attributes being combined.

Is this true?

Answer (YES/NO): YES